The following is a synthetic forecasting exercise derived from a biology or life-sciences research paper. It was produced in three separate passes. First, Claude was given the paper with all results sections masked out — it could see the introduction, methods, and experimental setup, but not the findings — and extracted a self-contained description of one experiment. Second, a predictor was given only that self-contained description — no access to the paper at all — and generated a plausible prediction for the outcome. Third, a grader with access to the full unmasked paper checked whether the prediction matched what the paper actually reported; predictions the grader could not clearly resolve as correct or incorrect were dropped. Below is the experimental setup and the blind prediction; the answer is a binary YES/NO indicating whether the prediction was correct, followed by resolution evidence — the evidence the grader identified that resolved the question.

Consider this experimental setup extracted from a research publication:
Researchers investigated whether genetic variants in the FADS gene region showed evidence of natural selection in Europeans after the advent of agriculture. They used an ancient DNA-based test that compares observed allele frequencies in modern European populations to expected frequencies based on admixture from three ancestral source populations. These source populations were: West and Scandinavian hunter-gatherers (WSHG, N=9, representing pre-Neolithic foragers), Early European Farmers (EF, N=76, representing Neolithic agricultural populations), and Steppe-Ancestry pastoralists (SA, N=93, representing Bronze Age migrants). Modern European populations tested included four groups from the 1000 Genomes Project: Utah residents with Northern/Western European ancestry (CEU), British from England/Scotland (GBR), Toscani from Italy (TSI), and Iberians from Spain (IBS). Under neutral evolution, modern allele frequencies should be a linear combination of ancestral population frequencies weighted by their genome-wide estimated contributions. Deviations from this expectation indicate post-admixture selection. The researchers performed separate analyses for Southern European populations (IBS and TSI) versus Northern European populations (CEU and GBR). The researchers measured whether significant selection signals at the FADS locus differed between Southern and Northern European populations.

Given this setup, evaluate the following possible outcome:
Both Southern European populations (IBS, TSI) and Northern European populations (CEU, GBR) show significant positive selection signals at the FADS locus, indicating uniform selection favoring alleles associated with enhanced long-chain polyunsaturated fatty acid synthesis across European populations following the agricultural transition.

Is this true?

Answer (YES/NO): NO